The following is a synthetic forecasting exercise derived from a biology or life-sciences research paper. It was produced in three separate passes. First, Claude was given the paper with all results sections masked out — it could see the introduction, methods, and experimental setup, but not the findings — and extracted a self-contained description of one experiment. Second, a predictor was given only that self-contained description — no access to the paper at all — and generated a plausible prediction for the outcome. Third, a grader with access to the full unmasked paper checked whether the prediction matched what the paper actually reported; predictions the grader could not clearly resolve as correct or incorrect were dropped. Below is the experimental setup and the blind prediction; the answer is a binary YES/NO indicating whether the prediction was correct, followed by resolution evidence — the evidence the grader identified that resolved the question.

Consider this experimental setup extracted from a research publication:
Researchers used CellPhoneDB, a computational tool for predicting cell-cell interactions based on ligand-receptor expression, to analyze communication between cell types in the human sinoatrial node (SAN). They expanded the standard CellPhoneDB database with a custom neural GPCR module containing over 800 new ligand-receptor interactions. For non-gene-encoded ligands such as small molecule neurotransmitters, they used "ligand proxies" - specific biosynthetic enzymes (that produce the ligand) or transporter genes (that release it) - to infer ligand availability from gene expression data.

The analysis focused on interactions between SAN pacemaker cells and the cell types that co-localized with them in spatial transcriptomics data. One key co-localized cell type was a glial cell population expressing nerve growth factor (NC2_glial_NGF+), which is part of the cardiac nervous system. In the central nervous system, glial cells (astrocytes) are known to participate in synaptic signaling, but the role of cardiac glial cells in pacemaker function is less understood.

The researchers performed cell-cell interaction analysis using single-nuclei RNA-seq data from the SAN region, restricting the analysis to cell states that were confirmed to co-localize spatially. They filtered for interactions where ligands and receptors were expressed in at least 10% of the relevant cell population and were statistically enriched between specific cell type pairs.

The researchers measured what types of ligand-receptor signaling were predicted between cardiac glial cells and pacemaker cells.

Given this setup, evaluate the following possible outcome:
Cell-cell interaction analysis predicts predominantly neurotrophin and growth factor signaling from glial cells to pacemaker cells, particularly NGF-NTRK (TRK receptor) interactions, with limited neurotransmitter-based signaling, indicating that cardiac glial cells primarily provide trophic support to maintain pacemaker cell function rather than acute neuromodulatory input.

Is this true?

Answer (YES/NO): NO